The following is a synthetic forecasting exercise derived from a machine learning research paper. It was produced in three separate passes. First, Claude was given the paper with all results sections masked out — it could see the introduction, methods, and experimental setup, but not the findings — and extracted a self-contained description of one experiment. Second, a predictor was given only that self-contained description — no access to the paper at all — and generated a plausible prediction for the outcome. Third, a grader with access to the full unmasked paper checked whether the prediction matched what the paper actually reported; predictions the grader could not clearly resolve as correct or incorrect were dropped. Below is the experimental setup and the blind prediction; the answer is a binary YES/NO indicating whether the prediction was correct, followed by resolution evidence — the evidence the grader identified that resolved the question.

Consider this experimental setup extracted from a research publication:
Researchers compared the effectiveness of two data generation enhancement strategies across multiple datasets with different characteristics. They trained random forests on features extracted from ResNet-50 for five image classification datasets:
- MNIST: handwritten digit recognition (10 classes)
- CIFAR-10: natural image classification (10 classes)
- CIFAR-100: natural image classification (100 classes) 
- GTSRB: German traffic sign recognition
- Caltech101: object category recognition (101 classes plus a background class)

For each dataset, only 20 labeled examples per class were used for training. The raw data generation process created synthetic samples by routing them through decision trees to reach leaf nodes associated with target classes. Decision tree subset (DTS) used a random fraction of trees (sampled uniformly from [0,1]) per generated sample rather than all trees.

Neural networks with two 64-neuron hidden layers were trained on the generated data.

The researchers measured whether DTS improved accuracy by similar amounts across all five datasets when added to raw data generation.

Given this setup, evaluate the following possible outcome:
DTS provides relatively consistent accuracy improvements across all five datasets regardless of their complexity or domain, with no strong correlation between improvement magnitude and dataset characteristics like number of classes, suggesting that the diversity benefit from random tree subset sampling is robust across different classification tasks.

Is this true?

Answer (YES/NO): NO